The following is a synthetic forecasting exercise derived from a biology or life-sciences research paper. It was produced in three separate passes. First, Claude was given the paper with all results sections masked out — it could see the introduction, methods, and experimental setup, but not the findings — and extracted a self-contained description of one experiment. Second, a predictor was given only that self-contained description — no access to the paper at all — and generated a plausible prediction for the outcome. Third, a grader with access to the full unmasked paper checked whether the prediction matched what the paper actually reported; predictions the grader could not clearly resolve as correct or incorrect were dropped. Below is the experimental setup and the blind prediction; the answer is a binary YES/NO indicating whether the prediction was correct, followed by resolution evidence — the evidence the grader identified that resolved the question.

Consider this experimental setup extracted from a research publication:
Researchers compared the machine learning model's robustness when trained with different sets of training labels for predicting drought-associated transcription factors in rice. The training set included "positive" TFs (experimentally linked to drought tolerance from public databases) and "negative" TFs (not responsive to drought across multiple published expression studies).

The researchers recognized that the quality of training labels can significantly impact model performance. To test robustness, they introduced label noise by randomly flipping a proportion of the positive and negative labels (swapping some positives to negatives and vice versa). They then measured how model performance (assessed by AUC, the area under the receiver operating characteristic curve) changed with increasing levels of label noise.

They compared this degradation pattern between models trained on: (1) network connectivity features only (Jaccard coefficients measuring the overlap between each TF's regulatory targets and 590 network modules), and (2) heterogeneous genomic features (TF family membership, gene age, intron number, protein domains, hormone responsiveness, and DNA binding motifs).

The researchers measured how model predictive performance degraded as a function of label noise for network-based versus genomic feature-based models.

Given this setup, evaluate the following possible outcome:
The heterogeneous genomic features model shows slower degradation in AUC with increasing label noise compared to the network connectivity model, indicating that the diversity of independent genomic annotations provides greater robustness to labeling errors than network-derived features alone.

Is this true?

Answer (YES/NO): NO